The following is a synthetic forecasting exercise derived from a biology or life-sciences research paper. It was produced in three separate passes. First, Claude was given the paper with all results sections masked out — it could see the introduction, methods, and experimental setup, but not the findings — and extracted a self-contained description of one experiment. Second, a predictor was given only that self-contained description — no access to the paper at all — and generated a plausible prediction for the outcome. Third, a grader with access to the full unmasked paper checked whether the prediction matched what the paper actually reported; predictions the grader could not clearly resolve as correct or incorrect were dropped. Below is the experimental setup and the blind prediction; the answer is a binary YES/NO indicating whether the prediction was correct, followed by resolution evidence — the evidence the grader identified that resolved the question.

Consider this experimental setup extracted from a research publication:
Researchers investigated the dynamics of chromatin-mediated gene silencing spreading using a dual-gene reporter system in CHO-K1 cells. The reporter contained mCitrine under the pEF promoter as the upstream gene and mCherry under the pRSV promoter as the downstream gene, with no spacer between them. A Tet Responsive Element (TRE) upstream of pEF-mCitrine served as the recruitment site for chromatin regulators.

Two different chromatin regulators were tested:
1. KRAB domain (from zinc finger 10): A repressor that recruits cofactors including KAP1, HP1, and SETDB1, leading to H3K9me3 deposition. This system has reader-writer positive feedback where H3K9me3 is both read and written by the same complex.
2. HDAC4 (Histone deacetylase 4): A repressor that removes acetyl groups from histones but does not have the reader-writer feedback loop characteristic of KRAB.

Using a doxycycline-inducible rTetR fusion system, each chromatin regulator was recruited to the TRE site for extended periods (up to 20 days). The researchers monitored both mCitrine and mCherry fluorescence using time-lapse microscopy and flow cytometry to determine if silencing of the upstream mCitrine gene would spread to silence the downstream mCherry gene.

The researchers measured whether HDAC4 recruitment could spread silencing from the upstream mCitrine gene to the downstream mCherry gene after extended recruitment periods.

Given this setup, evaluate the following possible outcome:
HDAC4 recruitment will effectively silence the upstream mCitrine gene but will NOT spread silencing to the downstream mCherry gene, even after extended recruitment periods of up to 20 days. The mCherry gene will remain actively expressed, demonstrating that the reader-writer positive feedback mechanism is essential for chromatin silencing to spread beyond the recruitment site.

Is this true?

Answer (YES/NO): NO